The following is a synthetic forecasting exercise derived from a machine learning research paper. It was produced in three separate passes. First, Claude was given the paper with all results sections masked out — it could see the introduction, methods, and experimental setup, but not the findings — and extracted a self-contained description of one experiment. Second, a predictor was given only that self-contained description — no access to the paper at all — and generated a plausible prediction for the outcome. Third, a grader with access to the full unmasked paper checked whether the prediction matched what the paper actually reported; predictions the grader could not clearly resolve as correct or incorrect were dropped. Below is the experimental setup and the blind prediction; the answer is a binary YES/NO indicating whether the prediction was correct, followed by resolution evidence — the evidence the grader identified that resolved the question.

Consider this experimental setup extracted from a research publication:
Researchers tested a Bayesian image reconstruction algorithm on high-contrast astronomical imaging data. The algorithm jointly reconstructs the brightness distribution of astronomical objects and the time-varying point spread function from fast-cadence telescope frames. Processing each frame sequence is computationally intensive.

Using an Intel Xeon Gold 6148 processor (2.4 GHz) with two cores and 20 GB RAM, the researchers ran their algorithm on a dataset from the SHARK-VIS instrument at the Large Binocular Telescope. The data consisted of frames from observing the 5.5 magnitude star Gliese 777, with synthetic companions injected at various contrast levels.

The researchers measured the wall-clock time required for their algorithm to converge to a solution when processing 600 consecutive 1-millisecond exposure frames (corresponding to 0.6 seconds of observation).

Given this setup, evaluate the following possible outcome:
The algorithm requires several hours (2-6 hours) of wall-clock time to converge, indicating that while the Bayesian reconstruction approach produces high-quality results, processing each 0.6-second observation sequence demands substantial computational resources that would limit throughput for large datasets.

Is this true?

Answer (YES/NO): NO